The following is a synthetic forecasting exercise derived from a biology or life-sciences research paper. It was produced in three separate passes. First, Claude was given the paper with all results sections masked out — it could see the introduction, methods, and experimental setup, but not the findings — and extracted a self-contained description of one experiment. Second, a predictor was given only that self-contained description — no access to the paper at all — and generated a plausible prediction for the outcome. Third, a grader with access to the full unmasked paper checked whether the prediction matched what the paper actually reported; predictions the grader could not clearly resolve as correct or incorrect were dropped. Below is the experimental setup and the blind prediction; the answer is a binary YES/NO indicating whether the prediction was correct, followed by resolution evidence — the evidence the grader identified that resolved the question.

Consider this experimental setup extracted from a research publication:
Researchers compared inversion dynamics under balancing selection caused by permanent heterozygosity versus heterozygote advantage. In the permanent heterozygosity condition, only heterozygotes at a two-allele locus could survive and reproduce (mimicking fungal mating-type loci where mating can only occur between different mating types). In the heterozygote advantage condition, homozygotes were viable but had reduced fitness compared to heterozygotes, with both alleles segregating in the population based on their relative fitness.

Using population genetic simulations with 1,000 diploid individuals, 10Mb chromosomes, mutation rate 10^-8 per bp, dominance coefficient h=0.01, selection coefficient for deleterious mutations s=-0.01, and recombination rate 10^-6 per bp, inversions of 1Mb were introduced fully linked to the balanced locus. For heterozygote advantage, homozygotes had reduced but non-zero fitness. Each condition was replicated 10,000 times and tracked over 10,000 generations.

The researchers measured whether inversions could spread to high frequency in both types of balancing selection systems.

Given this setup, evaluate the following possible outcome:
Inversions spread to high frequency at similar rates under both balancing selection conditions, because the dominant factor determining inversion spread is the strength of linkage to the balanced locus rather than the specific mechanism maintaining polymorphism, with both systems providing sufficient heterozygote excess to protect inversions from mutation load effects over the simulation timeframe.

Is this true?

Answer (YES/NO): YES